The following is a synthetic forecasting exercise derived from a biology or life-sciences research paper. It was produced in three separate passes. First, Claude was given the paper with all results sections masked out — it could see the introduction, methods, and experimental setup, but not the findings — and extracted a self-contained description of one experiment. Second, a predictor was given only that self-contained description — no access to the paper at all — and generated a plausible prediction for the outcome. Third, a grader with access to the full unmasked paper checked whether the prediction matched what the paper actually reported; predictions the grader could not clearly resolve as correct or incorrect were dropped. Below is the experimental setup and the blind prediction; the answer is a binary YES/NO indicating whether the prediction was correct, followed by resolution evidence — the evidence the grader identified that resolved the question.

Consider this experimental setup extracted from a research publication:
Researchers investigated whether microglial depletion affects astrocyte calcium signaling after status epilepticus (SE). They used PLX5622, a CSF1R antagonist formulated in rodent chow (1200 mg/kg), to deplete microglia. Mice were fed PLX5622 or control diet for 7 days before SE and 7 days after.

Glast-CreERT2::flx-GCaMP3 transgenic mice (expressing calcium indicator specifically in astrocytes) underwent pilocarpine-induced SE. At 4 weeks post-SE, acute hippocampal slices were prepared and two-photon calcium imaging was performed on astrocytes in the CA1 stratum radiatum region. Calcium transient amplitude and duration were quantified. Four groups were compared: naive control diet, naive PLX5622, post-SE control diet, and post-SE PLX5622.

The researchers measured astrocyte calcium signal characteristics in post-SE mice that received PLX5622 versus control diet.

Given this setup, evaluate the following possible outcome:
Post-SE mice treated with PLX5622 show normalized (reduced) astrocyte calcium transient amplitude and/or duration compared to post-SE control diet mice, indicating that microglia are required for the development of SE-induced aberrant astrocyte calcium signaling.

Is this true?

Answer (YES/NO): YES